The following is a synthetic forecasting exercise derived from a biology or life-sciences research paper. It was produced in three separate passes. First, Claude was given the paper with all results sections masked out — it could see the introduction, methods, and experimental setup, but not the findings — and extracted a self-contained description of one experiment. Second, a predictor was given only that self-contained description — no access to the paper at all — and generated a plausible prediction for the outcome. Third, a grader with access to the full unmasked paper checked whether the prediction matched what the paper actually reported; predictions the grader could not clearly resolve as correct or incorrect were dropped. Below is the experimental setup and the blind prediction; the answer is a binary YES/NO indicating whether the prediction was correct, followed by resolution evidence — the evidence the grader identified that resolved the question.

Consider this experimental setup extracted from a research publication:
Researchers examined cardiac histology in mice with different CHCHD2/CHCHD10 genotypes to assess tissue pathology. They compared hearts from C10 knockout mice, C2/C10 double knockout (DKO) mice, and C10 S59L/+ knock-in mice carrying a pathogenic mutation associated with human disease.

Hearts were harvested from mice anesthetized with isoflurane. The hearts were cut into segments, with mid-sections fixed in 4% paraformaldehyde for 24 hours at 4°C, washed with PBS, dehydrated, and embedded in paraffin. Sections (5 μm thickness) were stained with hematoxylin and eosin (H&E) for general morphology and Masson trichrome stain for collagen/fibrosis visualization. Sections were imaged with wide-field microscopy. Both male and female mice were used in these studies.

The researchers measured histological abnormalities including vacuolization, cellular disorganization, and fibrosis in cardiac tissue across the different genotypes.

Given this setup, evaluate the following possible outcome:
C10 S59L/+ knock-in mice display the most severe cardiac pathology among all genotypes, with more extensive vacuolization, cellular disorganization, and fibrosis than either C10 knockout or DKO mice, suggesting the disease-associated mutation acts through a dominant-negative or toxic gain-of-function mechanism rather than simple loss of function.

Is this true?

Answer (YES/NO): NO